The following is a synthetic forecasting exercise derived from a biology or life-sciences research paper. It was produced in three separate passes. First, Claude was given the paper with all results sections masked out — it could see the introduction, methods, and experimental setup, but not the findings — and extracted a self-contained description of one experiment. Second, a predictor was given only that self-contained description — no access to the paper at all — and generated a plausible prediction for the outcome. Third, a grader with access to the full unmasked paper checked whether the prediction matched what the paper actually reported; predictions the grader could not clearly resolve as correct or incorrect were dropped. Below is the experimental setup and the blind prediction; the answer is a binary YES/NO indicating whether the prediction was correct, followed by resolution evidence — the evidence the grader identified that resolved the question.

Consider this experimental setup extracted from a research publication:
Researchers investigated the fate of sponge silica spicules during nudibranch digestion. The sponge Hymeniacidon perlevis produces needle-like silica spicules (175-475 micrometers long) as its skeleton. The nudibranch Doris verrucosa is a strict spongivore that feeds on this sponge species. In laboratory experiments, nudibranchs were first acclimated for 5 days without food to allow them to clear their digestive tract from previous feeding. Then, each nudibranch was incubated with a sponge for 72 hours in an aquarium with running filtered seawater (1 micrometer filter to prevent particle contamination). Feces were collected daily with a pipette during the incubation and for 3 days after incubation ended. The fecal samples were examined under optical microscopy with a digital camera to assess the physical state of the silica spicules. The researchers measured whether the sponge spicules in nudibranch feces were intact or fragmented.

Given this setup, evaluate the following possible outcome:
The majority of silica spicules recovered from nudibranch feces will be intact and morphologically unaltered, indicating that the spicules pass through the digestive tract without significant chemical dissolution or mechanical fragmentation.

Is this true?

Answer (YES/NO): YES